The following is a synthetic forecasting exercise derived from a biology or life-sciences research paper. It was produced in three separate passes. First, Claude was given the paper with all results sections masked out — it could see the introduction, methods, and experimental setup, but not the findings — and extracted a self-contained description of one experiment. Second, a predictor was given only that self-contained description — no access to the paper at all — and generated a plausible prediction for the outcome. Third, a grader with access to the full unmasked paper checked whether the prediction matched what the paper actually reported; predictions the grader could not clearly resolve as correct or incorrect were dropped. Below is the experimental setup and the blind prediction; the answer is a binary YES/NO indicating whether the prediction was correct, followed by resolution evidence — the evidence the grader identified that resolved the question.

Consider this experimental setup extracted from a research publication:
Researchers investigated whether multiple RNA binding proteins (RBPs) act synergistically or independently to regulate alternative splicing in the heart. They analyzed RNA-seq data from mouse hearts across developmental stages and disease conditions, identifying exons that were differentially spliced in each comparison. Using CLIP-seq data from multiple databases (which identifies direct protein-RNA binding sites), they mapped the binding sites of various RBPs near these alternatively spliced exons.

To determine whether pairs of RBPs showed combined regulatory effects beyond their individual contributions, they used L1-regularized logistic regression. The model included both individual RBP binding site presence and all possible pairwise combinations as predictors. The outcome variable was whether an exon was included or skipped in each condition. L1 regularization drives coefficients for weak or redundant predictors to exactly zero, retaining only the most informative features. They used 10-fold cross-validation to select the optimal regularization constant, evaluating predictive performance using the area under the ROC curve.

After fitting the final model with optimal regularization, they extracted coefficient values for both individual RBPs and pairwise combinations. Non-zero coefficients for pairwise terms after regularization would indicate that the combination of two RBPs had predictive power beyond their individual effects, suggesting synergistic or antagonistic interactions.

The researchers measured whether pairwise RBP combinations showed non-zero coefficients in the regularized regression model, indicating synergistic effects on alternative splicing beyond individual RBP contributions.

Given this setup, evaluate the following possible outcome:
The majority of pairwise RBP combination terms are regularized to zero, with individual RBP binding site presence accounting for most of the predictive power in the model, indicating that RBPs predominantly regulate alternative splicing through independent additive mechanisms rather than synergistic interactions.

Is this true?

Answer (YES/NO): NO